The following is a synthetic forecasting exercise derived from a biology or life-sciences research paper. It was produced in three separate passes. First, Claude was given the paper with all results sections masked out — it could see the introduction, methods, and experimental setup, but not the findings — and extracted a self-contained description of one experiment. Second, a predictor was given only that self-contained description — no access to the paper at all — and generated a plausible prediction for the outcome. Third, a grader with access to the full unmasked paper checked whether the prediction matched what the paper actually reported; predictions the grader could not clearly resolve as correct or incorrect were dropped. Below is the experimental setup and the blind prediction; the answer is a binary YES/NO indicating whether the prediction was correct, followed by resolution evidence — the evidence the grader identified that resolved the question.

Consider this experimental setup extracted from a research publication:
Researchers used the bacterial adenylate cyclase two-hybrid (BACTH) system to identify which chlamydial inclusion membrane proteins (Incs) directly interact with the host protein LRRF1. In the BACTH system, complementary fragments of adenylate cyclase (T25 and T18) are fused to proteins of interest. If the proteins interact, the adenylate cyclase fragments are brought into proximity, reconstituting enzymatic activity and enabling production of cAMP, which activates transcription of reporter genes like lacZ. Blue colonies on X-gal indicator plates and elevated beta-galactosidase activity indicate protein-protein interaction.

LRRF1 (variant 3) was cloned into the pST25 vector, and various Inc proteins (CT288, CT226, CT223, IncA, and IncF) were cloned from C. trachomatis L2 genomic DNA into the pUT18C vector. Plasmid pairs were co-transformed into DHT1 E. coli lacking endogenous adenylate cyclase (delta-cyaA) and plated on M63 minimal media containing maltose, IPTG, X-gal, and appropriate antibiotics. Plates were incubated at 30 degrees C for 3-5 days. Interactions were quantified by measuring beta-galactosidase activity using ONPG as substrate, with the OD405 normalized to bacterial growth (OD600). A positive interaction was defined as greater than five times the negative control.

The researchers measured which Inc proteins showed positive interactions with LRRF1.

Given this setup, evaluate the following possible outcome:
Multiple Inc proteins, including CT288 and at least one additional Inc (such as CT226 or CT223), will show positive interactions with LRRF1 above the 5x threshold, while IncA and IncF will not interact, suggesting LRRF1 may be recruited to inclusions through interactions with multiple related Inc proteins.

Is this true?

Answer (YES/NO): NO